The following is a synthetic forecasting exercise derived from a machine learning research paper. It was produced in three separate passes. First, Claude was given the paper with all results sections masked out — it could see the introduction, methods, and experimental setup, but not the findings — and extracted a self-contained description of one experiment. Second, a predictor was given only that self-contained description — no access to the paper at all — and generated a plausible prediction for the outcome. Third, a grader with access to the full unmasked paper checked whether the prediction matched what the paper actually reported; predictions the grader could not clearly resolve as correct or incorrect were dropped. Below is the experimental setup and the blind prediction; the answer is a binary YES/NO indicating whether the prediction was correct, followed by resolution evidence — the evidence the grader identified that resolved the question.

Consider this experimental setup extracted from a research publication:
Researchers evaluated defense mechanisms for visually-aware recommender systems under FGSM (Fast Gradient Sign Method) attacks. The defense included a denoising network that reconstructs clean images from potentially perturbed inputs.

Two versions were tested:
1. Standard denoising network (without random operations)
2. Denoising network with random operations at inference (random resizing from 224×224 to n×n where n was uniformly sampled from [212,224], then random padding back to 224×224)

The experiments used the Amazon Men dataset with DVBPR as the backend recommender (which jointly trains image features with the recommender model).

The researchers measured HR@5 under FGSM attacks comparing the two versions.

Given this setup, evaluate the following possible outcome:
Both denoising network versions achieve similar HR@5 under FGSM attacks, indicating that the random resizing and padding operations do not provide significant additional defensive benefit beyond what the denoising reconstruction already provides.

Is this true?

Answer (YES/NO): YES